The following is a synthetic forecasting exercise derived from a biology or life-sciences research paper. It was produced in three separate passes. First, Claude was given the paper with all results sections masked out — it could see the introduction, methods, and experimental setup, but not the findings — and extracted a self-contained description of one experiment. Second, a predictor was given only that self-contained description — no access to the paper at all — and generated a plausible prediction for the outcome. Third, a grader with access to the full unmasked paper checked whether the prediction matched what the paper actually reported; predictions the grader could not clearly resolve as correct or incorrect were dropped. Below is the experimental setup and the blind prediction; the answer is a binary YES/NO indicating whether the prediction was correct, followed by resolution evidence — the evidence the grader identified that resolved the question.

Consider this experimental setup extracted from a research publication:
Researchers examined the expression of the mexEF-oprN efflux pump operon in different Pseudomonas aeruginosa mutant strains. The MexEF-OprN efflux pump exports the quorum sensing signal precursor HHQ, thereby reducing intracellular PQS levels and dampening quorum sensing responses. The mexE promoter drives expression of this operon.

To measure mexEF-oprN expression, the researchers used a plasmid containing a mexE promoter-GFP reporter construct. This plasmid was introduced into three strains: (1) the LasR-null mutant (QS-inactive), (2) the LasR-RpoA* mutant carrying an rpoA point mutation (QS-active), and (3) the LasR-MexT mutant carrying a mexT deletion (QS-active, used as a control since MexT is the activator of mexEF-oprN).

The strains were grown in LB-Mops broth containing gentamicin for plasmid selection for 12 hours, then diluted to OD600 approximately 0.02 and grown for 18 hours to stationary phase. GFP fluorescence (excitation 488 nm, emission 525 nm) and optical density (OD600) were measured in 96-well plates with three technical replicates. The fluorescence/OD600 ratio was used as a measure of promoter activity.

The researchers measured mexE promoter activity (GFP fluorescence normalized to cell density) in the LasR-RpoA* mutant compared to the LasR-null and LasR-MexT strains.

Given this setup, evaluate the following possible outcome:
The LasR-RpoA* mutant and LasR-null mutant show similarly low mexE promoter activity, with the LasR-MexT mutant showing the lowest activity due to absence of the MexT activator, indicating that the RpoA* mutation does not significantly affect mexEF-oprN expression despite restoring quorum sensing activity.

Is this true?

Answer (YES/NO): NO